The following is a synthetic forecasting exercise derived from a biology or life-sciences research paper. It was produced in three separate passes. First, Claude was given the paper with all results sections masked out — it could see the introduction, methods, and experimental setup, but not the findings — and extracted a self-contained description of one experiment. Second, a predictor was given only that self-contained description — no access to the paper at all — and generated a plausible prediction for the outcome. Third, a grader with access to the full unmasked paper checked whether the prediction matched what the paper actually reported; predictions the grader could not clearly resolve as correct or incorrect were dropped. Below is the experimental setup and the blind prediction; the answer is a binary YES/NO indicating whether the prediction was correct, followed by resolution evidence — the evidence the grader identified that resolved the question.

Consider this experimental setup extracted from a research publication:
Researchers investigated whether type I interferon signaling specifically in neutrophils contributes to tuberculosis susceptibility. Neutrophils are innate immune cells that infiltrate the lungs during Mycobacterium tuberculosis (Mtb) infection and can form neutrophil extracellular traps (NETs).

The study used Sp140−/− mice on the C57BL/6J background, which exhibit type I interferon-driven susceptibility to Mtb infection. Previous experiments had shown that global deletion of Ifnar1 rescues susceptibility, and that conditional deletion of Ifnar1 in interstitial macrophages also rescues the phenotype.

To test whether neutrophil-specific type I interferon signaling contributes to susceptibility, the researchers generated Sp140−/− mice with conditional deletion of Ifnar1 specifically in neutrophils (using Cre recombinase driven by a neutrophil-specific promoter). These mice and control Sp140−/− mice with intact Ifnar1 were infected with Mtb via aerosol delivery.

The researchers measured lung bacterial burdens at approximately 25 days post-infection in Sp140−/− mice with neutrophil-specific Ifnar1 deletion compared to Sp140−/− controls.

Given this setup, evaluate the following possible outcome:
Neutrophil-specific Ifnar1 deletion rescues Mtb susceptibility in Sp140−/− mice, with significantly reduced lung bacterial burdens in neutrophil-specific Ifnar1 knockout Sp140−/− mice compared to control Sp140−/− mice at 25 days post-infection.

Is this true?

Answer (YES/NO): NO